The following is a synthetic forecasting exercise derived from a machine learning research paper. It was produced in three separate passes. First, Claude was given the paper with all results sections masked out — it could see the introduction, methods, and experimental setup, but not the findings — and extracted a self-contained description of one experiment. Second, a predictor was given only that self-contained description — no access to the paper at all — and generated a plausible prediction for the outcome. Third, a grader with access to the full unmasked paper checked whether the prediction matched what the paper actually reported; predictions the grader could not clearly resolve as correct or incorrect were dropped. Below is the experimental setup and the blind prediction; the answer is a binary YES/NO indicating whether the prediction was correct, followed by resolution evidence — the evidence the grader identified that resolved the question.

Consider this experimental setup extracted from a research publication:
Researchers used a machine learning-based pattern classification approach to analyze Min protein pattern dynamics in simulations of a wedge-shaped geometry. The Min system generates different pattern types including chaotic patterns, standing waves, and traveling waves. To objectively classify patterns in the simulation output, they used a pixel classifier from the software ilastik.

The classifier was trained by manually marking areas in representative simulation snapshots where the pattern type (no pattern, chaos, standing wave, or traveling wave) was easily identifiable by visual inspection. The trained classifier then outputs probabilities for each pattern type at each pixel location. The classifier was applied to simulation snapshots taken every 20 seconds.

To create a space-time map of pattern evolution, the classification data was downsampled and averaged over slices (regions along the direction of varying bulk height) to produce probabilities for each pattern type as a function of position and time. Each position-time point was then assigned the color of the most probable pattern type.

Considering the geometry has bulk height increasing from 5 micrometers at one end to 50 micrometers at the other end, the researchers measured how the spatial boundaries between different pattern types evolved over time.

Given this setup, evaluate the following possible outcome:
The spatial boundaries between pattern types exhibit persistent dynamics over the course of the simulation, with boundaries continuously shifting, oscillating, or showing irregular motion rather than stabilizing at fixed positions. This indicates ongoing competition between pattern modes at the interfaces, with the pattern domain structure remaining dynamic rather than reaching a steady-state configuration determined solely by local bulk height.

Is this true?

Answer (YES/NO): NO